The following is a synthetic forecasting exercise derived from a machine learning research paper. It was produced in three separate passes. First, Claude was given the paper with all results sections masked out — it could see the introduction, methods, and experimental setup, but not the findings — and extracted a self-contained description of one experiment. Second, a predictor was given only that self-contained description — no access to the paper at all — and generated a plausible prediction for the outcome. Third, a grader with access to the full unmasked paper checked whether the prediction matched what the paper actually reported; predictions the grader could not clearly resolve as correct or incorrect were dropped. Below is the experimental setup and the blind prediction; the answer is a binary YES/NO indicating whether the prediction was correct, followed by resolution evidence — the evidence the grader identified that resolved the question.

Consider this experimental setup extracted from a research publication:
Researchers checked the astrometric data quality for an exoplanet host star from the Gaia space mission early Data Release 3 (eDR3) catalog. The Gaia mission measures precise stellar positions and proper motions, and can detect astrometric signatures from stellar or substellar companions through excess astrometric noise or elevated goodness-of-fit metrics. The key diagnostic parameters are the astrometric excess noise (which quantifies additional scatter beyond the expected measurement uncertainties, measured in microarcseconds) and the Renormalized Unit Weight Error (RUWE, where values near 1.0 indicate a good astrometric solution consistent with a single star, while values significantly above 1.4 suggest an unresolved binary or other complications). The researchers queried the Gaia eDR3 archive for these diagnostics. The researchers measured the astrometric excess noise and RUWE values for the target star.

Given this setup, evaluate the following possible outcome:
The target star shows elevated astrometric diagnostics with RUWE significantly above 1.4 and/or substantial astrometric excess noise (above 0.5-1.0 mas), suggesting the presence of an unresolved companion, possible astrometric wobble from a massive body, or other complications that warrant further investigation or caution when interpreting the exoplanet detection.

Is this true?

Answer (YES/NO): NO